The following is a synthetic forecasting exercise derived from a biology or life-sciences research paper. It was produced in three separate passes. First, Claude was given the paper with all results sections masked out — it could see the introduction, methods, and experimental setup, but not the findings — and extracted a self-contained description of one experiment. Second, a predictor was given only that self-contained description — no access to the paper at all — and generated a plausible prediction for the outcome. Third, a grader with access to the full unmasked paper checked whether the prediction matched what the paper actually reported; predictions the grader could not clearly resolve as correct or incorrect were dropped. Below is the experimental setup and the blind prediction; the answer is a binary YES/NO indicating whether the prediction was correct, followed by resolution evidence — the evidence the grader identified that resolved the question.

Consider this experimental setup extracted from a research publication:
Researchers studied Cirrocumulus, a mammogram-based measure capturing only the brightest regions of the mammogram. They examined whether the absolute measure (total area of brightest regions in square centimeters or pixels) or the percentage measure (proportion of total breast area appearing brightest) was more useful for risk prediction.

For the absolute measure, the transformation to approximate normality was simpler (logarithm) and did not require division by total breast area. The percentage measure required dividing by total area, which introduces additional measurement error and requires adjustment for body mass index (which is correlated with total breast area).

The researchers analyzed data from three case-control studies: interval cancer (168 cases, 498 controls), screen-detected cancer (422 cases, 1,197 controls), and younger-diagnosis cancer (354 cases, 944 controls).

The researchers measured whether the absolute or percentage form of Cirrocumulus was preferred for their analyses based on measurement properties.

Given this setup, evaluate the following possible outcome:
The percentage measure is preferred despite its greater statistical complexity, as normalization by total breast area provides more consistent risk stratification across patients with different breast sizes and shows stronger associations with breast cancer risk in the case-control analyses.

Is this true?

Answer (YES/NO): NO